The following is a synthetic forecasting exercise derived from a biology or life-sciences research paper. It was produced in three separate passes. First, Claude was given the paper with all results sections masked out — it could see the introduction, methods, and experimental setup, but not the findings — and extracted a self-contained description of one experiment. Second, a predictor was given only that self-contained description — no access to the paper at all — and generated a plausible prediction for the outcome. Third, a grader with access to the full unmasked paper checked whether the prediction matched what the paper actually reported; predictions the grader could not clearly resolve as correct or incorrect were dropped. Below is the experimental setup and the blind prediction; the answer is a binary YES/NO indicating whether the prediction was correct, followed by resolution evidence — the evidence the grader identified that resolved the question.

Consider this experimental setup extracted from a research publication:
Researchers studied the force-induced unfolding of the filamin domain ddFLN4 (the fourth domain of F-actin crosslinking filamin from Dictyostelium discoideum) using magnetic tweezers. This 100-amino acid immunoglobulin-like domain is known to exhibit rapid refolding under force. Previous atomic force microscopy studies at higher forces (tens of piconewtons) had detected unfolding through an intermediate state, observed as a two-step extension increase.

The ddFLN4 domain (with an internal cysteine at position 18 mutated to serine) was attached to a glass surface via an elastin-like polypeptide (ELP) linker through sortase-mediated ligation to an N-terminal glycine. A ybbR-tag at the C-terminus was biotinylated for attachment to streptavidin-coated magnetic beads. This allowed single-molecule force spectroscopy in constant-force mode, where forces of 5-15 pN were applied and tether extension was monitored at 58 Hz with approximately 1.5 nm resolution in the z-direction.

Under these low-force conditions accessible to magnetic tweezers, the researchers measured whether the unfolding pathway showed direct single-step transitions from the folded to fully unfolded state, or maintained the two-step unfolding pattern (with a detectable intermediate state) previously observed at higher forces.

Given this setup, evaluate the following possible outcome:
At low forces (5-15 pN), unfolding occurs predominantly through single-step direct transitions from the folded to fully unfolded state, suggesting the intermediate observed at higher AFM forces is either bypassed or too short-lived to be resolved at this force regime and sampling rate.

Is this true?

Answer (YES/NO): NO